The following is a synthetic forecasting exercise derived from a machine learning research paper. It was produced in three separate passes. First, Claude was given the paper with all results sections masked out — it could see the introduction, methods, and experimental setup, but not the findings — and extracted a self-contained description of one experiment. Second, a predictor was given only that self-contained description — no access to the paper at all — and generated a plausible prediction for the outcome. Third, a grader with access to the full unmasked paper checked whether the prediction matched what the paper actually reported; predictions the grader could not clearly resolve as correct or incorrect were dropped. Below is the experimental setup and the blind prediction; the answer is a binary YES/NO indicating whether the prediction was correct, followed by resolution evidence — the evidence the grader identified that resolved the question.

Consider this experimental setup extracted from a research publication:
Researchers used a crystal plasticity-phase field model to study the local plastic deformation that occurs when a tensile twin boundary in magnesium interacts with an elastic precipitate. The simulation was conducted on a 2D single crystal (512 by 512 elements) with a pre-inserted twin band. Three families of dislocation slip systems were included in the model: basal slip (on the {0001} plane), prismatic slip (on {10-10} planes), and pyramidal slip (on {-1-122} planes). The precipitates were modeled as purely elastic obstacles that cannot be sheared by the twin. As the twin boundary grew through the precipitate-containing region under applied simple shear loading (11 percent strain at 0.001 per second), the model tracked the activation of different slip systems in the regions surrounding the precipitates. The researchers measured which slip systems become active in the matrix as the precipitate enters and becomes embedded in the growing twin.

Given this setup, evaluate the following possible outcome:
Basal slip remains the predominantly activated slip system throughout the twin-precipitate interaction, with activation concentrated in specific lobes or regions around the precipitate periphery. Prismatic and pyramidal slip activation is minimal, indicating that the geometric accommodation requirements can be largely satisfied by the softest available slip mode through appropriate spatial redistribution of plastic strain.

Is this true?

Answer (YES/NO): NO